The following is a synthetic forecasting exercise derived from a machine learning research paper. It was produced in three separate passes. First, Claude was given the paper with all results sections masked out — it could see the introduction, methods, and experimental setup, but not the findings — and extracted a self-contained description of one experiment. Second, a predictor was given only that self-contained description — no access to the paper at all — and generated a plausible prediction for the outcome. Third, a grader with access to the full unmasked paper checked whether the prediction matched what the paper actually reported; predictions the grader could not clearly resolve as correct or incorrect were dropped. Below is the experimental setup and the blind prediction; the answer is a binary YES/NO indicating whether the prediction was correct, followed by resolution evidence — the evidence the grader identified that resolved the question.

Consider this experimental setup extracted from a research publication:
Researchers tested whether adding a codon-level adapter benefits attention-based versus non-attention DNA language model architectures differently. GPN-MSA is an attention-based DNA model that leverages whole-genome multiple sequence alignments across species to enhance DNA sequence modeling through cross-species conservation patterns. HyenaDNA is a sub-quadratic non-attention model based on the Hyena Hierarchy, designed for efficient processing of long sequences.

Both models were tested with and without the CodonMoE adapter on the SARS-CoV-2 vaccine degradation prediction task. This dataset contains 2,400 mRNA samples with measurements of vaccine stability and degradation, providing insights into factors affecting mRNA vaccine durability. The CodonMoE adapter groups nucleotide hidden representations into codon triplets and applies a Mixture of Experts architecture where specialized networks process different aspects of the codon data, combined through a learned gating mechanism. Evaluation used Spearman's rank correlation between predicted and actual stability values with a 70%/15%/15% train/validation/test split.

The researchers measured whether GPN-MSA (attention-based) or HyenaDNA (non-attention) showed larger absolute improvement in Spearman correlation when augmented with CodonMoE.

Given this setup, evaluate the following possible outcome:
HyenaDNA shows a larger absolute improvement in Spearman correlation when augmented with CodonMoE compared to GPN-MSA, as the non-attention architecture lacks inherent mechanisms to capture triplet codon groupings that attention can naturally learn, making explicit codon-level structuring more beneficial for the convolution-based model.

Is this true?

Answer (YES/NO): NO